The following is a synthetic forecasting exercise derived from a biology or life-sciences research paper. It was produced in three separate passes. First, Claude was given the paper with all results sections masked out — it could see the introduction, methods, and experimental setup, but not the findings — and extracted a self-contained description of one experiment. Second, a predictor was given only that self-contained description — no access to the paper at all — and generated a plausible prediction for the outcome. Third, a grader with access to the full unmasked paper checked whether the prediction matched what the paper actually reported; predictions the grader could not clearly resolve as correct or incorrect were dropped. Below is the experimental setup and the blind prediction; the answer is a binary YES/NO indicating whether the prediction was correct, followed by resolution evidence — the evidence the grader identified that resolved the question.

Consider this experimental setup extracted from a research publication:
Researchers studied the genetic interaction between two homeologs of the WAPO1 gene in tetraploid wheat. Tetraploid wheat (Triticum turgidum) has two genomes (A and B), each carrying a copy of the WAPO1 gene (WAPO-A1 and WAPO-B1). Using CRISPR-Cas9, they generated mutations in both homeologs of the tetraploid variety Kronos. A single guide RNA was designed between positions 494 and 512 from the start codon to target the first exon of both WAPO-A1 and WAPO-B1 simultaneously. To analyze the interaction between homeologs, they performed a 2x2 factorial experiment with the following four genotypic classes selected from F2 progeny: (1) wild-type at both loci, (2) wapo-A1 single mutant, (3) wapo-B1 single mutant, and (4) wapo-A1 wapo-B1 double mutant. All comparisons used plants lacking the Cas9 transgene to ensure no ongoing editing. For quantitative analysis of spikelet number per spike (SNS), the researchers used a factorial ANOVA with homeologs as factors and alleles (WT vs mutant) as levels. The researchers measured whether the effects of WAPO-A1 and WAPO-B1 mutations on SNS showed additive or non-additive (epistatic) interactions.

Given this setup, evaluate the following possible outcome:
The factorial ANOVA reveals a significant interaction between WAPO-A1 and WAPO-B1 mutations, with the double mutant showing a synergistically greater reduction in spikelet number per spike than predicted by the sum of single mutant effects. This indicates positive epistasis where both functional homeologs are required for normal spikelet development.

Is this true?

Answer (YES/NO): YES